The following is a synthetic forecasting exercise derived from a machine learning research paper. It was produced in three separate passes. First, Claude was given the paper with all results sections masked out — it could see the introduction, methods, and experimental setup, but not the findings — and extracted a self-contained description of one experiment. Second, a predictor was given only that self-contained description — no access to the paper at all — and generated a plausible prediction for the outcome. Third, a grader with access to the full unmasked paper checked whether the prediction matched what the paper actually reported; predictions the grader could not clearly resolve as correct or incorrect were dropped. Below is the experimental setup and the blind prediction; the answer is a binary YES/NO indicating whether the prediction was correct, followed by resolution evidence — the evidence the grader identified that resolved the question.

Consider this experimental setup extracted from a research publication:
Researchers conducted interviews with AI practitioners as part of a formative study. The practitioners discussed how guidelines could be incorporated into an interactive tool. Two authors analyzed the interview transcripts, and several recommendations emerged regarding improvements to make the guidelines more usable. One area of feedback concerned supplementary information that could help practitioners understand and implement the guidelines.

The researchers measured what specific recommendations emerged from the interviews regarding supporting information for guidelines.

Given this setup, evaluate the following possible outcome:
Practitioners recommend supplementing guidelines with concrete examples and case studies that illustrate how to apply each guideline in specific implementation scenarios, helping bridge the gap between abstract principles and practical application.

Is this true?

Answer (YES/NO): NO